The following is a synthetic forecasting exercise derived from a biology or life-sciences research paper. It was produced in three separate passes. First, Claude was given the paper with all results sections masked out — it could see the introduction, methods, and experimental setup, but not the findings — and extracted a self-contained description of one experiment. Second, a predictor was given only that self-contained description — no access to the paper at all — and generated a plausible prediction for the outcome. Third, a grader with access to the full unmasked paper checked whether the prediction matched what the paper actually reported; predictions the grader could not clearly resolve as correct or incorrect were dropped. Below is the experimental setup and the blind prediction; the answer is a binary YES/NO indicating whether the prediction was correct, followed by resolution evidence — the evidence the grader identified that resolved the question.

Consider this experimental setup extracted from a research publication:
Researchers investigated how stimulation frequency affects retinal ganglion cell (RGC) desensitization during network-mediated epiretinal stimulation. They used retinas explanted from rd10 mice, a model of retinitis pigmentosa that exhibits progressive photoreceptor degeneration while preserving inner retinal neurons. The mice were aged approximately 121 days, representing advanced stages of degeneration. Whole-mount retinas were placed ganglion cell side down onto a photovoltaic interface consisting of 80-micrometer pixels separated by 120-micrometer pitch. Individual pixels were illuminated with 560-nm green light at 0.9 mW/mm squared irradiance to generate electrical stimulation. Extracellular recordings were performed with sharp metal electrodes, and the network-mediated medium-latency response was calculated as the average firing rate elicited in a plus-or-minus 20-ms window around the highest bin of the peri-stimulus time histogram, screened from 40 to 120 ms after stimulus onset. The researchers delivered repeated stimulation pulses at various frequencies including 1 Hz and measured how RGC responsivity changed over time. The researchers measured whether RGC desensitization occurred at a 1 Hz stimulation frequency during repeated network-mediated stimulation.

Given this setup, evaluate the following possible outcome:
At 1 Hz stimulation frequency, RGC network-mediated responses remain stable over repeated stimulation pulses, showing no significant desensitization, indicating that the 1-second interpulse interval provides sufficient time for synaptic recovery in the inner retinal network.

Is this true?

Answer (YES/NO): NO